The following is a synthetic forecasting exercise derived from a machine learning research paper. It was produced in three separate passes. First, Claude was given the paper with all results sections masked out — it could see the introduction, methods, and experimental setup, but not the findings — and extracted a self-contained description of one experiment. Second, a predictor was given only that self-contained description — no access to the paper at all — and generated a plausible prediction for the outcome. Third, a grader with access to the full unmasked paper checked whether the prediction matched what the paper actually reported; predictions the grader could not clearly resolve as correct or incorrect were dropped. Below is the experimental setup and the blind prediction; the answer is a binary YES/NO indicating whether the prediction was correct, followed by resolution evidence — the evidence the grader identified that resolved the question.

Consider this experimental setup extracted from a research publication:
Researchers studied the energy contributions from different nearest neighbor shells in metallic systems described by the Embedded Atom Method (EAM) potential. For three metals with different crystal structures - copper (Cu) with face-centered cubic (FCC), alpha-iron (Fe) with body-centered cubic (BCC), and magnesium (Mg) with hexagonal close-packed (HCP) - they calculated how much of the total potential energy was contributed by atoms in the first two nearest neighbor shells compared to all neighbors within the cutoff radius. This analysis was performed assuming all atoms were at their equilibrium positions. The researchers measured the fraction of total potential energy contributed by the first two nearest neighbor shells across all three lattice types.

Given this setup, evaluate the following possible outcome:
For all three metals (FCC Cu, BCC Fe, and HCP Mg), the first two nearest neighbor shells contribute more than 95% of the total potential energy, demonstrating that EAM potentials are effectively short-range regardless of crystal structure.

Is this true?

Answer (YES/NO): NO